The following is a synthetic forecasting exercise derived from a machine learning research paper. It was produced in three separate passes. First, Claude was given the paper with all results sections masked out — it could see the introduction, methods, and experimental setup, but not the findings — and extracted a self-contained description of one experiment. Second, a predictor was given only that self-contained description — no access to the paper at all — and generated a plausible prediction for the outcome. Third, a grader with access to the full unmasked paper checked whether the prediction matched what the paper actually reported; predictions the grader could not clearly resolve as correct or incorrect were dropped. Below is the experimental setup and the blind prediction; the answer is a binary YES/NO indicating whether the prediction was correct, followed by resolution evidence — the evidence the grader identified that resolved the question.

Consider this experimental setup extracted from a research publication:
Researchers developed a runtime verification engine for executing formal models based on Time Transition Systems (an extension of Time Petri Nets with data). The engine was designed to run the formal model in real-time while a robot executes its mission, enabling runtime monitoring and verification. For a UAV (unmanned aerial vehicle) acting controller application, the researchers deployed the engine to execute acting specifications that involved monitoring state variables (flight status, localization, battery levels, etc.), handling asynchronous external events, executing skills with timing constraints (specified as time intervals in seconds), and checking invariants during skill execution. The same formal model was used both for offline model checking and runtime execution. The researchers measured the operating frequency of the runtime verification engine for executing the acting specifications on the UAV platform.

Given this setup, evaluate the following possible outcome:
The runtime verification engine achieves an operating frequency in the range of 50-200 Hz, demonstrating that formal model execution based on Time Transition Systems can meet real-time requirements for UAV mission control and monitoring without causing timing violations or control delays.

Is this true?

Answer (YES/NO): YES